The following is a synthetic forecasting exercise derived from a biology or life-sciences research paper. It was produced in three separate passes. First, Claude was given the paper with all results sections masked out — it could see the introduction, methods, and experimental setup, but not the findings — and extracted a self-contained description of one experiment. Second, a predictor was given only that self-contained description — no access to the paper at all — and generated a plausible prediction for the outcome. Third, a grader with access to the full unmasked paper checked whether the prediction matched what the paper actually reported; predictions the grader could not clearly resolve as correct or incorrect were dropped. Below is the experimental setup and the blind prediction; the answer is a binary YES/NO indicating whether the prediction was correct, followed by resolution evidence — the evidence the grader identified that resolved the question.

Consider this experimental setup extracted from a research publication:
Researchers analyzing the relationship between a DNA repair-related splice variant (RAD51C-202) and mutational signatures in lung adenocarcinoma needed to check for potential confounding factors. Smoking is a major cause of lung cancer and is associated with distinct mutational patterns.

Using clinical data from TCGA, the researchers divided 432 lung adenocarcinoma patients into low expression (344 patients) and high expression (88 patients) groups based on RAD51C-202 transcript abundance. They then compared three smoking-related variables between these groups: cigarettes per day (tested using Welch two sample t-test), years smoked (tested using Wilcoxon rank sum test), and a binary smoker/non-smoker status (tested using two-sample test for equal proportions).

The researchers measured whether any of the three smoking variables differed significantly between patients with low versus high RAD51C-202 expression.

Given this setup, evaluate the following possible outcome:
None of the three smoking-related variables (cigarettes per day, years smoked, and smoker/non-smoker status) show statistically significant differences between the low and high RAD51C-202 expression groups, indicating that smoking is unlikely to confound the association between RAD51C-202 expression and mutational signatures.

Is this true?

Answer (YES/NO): YES